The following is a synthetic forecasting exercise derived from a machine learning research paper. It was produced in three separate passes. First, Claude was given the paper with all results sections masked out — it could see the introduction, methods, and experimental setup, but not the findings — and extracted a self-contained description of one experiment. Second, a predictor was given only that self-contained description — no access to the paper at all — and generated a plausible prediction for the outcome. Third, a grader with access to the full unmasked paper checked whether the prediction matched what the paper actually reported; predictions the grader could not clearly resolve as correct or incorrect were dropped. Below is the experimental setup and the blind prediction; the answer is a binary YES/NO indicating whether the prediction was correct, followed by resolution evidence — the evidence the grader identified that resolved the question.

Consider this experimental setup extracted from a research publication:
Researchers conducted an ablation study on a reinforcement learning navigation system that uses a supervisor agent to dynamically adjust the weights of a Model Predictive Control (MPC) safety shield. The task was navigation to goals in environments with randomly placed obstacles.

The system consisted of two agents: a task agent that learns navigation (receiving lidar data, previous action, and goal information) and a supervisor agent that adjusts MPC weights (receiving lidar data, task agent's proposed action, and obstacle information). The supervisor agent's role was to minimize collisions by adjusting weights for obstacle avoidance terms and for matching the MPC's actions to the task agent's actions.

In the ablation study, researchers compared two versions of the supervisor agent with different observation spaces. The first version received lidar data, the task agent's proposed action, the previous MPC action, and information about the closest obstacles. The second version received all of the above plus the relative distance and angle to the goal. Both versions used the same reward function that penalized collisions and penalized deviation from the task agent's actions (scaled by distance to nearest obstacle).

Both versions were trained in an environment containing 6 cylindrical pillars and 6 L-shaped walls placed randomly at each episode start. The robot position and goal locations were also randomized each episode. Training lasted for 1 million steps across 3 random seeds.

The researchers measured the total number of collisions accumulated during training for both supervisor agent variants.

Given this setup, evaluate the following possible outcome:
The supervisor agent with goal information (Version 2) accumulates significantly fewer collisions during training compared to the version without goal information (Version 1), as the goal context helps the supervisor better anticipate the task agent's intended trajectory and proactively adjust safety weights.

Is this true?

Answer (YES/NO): NO